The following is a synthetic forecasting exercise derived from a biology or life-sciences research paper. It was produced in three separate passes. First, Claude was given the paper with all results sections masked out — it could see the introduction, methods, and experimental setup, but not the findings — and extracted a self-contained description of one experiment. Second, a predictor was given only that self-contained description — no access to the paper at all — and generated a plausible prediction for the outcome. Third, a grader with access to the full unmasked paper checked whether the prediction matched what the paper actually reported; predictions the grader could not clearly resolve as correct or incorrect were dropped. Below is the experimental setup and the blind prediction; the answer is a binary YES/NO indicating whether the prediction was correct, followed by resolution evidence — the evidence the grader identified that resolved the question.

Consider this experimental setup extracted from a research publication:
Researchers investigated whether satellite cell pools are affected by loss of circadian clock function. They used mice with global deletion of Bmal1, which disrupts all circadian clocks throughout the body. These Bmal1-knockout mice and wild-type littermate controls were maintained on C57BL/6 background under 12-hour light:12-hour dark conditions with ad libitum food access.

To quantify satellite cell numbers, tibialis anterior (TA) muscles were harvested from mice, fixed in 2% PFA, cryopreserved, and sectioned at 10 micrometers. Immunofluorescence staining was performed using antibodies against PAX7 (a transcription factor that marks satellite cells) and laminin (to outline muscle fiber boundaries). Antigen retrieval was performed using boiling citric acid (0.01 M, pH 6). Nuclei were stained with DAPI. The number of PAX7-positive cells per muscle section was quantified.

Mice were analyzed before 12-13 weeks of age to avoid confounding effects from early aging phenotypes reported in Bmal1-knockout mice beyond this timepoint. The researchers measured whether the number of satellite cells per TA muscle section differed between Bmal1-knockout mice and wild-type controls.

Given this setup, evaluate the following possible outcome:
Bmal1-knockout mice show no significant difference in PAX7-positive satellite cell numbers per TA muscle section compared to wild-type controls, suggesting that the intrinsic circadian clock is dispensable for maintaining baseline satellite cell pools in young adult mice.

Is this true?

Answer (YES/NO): YES